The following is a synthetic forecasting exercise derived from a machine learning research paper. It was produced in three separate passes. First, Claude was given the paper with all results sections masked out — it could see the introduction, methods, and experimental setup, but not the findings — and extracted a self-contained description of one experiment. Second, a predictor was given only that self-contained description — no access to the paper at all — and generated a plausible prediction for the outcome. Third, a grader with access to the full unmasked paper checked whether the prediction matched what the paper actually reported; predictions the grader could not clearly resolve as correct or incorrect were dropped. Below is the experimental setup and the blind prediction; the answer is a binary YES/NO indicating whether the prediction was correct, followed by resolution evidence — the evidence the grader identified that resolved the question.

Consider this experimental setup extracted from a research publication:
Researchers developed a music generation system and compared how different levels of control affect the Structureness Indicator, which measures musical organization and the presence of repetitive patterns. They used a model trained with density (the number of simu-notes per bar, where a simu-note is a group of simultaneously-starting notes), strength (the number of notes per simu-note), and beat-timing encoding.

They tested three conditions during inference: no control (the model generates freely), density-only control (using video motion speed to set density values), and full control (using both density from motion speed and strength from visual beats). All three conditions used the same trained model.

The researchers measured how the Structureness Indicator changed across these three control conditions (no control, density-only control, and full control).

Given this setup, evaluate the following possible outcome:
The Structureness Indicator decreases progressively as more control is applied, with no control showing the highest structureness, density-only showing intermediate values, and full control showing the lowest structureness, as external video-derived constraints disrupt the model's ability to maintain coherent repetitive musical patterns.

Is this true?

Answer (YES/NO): NO